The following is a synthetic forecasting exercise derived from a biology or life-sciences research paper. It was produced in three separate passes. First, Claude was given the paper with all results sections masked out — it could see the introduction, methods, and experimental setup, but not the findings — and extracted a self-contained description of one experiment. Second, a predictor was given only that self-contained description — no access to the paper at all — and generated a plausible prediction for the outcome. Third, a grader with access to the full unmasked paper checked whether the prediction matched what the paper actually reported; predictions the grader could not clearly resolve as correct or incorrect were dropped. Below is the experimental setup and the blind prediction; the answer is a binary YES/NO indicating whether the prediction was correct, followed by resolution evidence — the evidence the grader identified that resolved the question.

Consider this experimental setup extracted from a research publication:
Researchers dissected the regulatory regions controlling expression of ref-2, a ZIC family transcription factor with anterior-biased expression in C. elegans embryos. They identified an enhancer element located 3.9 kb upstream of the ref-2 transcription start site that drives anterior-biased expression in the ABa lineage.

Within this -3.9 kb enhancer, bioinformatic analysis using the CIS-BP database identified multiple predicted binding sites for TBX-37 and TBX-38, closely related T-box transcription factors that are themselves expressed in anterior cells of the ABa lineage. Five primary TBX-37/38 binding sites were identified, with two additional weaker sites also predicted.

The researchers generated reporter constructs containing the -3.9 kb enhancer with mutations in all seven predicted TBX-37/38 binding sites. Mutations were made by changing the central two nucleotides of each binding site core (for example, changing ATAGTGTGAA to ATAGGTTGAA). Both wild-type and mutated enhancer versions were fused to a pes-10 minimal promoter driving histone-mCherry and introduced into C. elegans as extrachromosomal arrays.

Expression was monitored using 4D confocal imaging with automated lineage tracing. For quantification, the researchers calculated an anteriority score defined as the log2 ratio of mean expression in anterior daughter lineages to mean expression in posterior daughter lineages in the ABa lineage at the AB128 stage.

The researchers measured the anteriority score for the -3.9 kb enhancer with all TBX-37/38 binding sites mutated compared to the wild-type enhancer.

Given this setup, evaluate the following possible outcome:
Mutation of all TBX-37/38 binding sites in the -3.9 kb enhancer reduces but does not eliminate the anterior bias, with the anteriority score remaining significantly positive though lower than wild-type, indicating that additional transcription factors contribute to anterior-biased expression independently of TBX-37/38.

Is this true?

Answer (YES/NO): NO